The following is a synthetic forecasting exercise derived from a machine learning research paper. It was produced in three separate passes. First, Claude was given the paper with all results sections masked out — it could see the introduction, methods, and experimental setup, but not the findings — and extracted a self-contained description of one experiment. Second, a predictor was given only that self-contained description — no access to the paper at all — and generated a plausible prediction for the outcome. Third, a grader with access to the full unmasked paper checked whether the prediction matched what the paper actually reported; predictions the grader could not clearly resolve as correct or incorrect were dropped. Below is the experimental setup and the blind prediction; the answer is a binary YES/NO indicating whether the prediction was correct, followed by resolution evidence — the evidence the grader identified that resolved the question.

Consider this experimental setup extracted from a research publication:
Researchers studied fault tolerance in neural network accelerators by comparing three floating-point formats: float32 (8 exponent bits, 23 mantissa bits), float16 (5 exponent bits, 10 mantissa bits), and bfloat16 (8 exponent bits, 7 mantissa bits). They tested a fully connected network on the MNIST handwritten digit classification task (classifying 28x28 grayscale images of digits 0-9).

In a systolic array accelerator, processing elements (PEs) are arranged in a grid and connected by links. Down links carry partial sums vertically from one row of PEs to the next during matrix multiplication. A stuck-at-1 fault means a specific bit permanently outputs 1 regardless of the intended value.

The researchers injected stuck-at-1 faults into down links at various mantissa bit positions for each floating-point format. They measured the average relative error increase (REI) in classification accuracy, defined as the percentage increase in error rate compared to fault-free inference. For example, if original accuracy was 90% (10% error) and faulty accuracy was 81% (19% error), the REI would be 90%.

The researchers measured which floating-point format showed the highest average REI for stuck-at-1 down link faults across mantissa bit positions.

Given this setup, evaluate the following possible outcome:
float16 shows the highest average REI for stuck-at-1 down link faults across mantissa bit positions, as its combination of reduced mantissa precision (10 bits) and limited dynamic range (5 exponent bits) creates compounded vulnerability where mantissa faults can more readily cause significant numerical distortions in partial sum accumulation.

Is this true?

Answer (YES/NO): NO